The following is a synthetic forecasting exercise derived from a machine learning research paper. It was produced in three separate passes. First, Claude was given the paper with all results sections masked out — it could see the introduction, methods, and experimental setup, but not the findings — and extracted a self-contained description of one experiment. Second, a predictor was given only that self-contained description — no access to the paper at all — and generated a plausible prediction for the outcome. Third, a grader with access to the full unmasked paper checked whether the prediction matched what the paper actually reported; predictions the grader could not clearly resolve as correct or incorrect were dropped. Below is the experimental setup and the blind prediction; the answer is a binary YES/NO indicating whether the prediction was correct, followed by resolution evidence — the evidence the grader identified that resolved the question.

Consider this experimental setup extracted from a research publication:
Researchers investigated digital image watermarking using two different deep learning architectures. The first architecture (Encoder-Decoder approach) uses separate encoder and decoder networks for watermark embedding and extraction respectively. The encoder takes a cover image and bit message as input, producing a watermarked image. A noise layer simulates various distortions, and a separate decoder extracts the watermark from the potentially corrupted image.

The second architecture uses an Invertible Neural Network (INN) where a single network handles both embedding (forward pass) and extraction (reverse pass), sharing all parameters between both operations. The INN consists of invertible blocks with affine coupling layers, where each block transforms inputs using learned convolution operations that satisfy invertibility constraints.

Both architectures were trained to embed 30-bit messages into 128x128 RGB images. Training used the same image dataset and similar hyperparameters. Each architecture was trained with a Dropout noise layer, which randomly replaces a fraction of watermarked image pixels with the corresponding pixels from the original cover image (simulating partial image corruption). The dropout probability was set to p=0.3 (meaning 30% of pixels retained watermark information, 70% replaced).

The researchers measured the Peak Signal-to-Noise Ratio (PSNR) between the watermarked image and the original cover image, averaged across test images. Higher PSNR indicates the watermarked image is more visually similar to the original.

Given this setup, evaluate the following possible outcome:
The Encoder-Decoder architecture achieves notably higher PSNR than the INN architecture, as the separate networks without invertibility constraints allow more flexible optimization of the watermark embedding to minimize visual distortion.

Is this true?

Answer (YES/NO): YES